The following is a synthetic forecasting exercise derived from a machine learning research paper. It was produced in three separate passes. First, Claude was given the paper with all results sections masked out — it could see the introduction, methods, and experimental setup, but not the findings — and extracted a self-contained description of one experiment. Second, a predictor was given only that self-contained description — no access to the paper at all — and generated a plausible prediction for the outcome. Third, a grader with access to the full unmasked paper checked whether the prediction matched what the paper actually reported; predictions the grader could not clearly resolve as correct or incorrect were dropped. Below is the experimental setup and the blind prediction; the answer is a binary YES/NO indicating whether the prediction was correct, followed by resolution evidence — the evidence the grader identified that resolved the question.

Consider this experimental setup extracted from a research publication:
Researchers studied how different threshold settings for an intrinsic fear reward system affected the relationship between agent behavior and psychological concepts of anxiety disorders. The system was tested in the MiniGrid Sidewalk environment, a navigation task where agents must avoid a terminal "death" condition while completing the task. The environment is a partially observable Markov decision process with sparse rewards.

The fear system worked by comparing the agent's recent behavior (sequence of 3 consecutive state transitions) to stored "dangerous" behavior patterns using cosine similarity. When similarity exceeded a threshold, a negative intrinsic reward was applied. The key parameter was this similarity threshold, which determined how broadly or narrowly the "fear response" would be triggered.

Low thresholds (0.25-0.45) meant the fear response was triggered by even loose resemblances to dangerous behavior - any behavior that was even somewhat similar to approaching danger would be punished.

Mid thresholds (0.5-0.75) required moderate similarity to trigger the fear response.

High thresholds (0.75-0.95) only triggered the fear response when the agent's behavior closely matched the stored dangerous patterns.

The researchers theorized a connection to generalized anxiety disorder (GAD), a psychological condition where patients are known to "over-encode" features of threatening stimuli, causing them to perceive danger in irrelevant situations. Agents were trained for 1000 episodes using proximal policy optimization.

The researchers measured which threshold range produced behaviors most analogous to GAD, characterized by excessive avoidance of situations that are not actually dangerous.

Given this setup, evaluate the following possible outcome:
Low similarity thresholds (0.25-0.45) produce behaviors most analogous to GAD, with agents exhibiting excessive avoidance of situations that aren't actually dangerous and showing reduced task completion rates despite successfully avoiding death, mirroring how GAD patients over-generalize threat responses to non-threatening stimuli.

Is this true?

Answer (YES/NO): YES